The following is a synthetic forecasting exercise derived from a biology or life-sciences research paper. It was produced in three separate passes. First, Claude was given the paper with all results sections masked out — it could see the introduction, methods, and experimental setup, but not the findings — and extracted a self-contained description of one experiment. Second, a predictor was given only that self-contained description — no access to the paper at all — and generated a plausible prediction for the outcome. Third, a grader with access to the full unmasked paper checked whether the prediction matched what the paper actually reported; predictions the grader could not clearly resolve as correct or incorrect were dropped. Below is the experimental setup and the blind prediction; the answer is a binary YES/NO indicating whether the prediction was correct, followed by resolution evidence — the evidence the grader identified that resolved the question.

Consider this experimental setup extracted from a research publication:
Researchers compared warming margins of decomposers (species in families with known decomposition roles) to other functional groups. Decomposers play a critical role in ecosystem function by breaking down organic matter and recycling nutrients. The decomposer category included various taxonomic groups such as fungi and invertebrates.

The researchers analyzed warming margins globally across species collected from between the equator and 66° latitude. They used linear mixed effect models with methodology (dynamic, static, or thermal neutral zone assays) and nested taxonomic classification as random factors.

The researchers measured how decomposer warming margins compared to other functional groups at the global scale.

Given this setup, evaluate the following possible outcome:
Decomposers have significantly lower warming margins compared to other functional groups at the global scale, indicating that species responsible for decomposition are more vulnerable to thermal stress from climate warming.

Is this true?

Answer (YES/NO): NO